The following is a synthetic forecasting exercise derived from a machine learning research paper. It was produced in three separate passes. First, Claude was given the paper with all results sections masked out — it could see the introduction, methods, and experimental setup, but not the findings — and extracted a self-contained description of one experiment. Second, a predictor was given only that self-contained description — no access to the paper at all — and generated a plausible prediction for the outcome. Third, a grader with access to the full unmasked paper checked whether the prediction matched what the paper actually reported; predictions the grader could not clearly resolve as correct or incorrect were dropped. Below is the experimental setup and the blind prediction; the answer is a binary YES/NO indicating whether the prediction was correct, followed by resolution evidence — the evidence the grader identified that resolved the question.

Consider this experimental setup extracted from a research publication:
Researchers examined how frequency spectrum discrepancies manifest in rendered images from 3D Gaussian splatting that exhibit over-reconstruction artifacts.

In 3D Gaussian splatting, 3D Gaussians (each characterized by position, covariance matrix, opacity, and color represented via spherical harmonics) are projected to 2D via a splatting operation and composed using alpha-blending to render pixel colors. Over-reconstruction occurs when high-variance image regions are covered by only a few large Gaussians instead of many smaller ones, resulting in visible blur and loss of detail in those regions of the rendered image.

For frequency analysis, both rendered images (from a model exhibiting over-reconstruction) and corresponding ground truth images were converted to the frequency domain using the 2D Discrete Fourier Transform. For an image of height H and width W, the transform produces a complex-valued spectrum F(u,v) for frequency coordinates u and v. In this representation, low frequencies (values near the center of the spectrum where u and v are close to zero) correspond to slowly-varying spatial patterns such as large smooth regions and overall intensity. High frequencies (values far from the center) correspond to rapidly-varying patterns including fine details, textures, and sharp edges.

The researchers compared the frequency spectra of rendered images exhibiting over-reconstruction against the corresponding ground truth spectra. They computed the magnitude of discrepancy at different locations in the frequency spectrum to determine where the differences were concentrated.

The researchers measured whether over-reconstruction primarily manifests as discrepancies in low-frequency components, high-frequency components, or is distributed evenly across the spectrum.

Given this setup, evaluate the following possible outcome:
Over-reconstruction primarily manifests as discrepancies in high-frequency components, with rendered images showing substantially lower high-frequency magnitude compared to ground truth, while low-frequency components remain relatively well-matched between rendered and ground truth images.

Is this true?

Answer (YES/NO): NO